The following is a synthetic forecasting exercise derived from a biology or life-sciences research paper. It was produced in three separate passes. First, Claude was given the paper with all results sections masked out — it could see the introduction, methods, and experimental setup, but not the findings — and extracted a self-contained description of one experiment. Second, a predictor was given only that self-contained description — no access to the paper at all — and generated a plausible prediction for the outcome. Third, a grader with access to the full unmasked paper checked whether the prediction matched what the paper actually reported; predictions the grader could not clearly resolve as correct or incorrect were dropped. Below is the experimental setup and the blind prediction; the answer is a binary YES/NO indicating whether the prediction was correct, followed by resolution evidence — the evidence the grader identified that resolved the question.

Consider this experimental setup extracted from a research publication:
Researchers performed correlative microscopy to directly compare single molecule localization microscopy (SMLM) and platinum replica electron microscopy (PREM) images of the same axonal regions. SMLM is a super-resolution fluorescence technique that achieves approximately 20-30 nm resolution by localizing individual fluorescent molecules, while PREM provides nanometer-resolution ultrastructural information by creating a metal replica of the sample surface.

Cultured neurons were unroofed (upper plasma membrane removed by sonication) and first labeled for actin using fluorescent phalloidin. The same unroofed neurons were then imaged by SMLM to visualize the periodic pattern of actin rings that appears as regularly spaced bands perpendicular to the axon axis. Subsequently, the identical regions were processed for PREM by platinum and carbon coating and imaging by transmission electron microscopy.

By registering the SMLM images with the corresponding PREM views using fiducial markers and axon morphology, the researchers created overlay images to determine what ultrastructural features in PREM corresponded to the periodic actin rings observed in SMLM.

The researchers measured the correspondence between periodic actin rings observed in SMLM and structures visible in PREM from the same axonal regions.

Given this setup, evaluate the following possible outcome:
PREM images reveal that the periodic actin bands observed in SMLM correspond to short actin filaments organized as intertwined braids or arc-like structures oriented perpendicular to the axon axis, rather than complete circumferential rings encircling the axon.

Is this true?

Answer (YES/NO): NO